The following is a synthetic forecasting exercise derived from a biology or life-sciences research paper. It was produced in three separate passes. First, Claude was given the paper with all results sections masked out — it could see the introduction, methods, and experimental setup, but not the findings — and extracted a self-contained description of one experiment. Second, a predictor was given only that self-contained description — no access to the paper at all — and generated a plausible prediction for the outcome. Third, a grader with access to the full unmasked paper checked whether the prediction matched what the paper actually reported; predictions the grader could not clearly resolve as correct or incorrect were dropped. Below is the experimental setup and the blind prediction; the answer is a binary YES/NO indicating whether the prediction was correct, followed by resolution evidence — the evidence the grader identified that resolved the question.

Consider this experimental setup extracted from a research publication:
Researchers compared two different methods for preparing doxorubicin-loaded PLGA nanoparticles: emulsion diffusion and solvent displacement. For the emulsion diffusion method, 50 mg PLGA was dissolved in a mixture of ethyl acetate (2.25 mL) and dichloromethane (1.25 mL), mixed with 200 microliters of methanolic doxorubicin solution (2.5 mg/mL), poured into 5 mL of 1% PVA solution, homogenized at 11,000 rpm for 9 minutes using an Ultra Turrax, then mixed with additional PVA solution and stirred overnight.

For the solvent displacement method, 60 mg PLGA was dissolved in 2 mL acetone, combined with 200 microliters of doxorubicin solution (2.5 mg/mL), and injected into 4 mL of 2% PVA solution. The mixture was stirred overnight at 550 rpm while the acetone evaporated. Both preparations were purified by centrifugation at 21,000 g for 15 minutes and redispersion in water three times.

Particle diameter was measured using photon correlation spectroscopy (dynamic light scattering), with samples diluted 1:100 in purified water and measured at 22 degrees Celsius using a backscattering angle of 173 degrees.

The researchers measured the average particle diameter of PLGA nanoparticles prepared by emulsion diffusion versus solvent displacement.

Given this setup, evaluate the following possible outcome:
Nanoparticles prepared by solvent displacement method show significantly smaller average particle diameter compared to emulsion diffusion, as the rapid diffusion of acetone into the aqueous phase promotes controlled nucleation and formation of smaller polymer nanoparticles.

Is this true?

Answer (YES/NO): NO